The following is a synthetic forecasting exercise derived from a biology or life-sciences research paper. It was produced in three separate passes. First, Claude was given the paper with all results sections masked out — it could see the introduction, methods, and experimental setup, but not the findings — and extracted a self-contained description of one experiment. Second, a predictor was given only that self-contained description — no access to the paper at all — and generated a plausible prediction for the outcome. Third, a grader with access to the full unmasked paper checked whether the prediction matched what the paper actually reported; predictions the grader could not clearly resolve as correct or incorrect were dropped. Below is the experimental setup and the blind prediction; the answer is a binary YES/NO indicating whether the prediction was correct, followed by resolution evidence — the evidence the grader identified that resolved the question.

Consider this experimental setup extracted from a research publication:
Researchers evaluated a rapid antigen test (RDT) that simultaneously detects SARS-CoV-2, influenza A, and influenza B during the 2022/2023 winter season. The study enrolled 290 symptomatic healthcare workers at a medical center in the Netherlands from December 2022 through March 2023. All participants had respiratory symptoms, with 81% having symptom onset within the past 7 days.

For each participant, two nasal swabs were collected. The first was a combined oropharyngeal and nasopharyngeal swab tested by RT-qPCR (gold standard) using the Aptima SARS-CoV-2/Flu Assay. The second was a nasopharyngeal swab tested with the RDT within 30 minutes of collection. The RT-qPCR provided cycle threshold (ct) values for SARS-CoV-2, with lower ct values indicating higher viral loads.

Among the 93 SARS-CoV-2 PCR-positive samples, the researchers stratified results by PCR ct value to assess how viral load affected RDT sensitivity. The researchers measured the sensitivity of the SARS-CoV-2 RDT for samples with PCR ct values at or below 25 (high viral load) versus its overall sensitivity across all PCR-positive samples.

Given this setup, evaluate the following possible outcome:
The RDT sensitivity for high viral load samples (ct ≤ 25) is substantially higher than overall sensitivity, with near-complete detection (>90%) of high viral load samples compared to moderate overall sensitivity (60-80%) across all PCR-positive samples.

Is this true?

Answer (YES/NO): YES